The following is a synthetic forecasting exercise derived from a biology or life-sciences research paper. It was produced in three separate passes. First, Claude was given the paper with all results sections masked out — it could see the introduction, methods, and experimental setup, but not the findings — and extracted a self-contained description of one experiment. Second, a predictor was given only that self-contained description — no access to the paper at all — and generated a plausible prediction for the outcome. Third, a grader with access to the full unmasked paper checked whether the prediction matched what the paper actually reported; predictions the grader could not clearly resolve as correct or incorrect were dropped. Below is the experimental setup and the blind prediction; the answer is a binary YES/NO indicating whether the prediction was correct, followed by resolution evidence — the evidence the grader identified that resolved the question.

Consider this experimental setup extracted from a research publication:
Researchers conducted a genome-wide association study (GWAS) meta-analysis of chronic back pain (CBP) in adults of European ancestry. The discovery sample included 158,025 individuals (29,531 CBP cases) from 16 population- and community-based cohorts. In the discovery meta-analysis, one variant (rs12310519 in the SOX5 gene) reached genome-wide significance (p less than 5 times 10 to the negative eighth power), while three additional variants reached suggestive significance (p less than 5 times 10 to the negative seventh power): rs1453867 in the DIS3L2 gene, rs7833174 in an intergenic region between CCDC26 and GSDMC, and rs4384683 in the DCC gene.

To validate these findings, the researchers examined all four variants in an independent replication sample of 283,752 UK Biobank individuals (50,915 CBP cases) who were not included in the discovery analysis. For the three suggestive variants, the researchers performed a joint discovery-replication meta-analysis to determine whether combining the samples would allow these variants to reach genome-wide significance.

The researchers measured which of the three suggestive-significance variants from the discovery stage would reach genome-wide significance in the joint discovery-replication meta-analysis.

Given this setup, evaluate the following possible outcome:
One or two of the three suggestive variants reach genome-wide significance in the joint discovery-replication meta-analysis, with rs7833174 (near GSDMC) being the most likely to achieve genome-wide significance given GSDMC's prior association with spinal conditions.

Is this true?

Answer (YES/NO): YES